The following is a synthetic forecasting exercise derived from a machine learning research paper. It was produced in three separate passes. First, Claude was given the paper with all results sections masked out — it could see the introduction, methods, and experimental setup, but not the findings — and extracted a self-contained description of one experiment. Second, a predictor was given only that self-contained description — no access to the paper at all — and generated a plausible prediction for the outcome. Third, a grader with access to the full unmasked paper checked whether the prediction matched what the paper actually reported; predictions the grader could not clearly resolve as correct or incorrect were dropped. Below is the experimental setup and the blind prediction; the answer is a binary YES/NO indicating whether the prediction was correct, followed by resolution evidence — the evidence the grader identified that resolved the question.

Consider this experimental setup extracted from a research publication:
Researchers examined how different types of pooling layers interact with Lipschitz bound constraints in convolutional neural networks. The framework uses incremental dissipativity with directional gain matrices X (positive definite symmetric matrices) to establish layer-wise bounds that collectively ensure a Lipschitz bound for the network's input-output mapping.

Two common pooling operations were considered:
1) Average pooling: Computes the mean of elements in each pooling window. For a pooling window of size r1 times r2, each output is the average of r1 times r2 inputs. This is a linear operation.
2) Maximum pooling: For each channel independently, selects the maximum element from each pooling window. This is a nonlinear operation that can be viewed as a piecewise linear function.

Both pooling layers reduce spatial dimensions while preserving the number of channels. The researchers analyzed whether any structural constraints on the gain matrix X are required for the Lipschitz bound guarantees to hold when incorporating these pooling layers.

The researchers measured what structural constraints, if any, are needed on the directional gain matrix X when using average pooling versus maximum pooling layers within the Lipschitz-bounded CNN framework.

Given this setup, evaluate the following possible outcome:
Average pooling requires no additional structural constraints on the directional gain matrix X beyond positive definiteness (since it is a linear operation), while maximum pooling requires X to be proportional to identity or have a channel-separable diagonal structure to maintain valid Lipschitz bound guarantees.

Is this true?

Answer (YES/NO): YES